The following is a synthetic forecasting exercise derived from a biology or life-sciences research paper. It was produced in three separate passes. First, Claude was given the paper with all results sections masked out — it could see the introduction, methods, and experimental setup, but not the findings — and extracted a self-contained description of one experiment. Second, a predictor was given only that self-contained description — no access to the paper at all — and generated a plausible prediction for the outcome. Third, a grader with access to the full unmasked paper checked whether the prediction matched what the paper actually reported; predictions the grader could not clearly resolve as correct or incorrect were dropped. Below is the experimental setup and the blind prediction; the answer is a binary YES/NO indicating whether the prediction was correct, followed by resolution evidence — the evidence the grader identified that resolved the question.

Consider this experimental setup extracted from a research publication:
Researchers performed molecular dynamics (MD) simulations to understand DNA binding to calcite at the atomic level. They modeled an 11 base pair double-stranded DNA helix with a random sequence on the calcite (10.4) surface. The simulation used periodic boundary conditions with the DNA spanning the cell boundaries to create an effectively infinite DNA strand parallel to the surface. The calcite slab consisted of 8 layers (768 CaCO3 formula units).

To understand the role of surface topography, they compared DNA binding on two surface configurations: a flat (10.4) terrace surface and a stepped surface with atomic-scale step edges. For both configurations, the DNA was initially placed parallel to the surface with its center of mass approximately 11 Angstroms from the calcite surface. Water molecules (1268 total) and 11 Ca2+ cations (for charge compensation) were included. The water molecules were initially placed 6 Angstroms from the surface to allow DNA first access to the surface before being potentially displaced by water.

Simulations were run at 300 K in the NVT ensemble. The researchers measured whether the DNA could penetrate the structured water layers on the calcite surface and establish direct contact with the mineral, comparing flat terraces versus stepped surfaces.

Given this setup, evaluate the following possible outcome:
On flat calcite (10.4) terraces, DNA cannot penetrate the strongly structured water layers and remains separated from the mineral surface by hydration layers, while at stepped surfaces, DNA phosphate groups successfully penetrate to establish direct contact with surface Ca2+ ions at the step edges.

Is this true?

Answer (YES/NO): NO